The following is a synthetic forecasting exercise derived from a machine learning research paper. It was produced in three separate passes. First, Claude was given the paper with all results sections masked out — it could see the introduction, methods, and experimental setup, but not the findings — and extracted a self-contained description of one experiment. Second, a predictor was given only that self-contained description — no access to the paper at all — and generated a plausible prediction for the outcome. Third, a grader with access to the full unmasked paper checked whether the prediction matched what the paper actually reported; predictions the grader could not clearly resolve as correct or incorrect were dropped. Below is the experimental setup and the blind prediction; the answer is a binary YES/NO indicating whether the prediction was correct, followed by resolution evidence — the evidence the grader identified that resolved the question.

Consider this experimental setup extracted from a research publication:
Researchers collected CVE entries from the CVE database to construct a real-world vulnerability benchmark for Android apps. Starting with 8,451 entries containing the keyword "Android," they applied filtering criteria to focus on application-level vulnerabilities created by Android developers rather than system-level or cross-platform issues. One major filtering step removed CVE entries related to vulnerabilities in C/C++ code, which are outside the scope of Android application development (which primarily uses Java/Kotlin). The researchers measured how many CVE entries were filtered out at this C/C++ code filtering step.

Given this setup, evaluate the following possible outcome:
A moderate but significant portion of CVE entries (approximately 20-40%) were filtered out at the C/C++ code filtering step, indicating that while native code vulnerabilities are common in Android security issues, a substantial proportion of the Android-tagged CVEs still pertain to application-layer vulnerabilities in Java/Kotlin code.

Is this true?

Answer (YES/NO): YES